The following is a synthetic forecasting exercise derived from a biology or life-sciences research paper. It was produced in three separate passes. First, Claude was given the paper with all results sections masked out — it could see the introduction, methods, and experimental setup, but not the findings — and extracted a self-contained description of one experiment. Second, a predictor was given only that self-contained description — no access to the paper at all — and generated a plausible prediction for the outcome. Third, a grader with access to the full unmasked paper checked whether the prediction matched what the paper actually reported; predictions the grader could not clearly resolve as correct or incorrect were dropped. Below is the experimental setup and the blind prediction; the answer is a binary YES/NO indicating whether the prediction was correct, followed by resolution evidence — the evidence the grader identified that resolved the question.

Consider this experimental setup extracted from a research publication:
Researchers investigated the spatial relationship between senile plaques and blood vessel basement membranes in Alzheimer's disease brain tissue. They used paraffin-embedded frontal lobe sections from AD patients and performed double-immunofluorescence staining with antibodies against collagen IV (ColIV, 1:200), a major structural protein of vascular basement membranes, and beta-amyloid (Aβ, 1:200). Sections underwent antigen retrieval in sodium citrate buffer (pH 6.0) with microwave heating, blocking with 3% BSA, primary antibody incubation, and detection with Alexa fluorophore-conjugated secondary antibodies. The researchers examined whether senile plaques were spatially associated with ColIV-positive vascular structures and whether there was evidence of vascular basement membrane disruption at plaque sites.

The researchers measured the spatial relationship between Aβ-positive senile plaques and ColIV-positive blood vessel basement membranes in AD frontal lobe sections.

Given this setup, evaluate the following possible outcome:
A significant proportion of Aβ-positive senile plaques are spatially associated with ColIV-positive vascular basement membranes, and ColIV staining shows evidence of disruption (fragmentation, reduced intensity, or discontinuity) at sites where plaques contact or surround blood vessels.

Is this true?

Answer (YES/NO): YES